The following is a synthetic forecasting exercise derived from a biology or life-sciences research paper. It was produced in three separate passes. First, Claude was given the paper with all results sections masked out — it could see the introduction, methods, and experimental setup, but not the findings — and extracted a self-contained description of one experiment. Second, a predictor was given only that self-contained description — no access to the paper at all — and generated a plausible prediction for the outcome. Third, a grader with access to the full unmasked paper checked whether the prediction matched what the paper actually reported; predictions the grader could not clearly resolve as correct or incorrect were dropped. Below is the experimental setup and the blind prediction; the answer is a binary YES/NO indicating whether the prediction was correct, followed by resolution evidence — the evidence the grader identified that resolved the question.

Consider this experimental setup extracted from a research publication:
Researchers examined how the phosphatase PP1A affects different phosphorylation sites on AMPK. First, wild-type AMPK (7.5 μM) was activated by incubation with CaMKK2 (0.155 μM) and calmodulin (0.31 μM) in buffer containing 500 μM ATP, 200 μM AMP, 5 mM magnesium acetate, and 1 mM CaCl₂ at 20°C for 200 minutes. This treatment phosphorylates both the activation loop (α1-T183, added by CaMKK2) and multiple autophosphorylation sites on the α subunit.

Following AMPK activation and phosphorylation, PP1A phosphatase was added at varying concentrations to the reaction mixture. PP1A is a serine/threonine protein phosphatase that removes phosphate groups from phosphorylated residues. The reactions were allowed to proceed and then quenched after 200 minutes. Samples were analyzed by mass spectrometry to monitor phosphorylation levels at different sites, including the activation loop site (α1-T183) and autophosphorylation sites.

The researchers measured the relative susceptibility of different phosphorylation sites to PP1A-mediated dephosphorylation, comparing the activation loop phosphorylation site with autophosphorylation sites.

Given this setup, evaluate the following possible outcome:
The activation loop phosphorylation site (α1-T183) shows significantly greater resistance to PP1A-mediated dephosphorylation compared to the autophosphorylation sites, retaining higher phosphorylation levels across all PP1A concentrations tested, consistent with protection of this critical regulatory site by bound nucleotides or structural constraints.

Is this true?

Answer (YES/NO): NO